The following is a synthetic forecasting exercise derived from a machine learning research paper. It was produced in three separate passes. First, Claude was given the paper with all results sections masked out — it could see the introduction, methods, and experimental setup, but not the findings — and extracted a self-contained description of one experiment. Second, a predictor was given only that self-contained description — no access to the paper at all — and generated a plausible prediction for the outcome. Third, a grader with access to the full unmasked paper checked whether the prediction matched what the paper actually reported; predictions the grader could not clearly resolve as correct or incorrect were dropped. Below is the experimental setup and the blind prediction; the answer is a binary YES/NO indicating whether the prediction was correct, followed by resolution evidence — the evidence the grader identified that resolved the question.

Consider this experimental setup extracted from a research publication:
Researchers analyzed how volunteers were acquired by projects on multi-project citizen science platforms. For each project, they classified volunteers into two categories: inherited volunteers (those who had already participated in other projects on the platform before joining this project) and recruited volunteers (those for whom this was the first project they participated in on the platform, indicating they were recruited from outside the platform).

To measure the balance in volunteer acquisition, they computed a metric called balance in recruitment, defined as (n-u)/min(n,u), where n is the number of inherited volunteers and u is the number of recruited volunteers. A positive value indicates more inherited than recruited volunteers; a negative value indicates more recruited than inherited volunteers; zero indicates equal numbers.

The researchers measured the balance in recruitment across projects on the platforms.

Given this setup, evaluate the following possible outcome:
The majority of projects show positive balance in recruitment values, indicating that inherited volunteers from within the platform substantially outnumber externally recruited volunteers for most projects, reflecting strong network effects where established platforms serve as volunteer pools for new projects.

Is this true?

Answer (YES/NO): NO